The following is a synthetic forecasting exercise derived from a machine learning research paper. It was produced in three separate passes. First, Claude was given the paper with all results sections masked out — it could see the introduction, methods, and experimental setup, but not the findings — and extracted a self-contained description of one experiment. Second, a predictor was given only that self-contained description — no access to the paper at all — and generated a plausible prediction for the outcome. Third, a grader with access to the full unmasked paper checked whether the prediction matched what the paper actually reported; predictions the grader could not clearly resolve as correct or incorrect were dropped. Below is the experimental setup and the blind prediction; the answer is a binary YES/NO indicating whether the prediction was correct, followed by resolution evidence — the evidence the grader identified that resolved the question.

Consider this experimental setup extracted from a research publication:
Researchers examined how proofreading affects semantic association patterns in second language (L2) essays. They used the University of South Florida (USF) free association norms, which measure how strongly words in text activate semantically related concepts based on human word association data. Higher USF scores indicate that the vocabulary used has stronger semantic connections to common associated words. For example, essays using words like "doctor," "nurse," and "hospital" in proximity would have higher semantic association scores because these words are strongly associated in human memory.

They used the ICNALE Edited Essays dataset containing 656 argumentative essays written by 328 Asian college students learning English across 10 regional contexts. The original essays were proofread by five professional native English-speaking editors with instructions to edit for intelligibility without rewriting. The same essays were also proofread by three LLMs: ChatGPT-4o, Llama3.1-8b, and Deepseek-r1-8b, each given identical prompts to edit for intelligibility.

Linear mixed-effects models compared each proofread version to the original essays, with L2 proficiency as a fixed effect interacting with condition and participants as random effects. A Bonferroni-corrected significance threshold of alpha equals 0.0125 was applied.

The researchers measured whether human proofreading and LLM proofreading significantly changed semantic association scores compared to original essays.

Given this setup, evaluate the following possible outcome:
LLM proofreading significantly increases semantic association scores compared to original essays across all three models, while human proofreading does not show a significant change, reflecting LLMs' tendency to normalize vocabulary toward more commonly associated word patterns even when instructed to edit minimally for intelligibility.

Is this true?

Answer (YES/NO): NO